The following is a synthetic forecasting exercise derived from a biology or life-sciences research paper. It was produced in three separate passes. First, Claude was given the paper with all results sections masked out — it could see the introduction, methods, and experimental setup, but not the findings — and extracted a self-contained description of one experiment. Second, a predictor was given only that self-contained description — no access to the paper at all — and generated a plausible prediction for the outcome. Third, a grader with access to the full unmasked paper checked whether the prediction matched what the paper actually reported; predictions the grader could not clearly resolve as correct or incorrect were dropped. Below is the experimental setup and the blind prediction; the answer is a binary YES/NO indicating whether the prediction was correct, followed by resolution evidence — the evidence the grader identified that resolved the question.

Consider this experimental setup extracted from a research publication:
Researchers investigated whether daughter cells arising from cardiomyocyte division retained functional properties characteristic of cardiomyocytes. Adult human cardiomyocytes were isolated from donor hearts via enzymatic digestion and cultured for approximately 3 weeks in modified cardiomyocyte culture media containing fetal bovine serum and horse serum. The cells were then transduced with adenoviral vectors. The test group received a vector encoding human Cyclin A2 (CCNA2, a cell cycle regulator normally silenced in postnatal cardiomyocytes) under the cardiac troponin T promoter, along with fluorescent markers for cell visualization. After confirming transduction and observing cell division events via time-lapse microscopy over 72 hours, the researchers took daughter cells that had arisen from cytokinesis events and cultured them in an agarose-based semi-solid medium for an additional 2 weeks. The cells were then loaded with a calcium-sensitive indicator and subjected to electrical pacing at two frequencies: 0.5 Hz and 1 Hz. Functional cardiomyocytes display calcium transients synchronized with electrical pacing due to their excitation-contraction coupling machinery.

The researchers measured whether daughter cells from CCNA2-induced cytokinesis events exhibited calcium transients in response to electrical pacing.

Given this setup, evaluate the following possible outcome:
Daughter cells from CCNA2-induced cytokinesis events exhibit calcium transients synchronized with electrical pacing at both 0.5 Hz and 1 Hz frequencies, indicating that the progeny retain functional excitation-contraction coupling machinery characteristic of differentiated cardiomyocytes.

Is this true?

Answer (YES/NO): YES